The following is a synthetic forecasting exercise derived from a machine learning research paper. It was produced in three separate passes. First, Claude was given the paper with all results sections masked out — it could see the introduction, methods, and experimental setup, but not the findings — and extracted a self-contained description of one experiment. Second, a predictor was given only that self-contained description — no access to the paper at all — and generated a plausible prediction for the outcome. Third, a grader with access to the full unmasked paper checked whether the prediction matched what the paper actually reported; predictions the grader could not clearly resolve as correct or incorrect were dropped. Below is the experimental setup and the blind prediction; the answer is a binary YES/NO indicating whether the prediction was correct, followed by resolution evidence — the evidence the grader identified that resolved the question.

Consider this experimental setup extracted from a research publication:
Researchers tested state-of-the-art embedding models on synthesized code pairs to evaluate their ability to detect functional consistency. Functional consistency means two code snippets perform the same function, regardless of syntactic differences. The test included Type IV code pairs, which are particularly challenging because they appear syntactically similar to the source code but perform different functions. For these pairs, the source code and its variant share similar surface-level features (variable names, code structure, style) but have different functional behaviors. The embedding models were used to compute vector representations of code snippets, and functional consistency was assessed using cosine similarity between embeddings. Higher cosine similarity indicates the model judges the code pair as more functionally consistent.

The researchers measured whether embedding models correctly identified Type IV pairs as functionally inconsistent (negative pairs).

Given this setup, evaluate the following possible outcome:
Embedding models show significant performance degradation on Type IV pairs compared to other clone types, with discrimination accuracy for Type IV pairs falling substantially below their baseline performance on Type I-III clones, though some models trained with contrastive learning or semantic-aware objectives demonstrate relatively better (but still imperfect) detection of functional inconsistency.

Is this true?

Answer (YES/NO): NO